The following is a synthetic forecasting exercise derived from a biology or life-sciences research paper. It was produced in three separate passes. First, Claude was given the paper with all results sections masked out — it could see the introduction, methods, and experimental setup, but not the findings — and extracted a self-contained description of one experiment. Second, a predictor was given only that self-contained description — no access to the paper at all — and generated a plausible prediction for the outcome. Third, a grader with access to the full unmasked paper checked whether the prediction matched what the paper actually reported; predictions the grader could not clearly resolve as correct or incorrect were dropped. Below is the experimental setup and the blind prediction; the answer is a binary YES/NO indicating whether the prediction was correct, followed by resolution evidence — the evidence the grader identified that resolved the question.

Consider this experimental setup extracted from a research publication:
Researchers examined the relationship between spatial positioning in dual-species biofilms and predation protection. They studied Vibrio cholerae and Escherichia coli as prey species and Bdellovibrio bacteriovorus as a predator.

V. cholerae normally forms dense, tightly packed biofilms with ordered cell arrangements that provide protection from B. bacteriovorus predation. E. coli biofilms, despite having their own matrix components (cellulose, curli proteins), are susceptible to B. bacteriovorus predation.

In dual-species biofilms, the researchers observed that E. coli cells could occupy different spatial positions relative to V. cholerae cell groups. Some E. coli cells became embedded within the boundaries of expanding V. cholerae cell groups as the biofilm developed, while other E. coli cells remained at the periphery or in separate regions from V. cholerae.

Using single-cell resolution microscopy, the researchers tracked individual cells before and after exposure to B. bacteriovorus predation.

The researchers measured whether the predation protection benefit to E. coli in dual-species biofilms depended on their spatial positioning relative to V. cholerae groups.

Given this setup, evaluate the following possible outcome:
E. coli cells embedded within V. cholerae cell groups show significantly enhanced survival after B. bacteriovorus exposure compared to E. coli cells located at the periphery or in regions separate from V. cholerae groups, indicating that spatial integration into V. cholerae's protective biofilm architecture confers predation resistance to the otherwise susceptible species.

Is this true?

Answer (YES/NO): YES